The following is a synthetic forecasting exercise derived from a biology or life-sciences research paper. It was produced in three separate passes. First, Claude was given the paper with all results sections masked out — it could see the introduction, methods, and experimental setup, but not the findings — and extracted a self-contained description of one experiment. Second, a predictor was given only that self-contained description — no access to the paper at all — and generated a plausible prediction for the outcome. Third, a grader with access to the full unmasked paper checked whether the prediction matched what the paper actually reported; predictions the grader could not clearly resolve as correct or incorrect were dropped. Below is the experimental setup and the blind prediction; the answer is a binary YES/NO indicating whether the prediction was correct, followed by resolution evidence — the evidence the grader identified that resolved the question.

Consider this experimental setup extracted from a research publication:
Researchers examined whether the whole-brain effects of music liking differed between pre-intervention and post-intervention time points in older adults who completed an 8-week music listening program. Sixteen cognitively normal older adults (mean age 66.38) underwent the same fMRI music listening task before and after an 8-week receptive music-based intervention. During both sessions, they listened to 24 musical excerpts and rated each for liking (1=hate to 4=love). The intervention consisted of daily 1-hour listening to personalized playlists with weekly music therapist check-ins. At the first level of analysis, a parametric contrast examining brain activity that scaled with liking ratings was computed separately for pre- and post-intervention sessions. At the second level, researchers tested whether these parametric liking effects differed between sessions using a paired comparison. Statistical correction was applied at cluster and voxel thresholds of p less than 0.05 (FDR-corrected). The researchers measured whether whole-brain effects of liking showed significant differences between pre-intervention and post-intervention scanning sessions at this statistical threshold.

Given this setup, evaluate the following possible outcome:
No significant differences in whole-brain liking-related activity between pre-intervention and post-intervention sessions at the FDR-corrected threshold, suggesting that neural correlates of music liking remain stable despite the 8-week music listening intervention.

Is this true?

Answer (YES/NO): YES